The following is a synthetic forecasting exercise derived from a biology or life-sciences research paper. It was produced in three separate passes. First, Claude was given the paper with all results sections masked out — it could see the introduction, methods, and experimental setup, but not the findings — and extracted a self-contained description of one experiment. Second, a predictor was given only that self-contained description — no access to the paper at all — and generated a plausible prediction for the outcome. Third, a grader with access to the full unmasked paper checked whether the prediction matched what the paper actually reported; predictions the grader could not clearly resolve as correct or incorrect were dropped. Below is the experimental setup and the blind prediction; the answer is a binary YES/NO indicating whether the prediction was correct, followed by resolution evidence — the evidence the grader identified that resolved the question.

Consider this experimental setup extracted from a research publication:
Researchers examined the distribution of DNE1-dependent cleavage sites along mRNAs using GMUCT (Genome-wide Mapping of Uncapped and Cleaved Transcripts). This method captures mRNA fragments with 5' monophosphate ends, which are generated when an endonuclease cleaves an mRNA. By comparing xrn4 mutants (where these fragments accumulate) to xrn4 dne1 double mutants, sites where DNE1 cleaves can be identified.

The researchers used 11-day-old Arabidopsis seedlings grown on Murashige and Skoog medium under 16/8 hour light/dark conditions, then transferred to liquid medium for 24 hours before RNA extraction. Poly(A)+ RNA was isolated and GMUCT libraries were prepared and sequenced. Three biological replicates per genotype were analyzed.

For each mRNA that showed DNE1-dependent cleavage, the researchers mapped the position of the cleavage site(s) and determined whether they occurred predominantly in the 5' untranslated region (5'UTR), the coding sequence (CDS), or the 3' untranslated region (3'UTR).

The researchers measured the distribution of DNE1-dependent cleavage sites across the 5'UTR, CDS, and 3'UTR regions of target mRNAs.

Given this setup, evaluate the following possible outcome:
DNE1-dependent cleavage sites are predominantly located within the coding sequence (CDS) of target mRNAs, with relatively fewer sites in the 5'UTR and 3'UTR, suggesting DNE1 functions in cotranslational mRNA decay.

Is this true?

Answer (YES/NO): NO